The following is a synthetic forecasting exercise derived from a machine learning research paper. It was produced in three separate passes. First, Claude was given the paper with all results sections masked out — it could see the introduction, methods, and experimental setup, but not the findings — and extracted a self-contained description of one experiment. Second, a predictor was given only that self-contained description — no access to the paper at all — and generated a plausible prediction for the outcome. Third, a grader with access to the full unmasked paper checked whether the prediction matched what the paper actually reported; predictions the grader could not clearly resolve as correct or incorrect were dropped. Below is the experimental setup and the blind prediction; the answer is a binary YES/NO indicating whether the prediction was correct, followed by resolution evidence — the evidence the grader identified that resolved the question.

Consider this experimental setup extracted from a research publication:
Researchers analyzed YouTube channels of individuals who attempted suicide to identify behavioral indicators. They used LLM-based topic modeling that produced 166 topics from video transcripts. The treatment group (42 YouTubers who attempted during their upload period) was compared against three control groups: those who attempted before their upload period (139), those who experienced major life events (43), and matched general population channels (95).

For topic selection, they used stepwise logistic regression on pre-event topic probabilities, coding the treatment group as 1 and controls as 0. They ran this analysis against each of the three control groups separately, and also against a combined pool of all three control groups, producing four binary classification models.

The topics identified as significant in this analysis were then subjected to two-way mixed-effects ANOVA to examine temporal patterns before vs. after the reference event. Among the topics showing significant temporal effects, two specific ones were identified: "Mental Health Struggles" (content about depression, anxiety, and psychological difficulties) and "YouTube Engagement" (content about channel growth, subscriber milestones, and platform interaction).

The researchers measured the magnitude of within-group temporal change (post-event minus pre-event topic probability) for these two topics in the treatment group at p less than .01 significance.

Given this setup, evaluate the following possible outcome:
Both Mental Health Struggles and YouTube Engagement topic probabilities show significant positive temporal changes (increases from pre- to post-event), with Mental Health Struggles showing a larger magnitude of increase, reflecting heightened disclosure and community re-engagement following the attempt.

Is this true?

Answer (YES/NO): NO